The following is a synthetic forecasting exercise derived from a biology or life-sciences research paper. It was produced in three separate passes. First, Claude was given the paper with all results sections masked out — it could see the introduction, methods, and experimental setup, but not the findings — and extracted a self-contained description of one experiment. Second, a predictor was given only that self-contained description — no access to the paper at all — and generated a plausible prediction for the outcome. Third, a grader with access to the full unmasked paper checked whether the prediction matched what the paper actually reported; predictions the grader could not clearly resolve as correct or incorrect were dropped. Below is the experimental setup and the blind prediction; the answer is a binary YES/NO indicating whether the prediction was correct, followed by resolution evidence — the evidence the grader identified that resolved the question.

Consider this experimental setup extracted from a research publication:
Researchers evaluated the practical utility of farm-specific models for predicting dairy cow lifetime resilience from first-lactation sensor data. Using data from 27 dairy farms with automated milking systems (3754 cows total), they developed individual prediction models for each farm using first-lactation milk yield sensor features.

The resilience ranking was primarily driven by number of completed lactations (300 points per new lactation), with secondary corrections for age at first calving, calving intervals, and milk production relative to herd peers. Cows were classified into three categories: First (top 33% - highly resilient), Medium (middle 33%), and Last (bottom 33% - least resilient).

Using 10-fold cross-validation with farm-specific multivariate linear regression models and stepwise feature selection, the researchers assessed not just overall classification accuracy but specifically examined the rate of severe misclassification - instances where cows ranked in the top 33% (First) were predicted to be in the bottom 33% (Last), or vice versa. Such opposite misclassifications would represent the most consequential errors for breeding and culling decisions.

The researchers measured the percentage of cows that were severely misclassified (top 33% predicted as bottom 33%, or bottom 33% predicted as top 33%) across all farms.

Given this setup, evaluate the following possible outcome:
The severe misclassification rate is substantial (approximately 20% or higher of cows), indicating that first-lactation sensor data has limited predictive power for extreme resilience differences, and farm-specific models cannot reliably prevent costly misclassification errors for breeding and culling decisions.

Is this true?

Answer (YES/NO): NO